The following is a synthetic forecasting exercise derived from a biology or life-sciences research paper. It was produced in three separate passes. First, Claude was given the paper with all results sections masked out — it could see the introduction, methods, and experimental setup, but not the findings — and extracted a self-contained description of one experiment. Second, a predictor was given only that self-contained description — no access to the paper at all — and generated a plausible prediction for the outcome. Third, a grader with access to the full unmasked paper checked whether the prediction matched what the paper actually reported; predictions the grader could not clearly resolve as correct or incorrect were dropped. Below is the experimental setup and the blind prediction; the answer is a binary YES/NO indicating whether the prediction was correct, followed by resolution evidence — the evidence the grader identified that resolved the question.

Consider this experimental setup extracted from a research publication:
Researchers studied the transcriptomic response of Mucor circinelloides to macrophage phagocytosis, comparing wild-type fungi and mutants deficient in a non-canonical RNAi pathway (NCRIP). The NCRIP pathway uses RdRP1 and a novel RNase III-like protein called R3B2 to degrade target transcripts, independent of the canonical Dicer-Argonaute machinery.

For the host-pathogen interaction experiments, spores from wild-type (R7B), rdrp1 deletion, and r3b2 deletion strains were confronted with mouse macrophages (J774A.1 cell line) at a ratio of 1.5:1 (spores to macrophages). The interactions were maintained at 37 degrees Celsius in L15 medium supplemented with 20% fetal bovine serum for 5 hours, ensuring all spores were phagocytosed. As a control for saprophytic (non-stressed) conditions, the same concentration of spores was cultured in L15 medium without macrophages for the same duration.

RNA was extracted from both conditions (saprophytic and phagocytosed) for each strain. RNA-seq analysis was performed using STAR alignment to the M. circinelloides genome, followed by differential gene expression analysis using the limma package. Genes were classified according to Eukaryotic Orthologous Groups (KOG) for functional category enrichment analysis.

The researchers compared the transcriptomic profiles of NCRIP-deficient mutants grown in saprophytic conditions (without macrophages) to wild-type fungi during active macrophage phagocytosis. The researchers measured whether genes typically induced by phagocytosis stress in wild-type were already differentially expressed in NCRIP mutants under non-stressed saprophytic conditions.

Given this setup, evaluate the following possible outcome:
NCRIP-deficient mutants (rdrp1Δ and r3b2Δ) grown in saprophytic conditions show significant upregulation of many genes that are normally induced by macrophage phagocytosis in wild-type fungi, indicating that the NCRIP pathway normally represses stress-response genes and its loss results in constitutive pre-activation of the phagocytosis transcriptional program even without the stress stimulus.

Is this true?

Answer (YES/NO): YES